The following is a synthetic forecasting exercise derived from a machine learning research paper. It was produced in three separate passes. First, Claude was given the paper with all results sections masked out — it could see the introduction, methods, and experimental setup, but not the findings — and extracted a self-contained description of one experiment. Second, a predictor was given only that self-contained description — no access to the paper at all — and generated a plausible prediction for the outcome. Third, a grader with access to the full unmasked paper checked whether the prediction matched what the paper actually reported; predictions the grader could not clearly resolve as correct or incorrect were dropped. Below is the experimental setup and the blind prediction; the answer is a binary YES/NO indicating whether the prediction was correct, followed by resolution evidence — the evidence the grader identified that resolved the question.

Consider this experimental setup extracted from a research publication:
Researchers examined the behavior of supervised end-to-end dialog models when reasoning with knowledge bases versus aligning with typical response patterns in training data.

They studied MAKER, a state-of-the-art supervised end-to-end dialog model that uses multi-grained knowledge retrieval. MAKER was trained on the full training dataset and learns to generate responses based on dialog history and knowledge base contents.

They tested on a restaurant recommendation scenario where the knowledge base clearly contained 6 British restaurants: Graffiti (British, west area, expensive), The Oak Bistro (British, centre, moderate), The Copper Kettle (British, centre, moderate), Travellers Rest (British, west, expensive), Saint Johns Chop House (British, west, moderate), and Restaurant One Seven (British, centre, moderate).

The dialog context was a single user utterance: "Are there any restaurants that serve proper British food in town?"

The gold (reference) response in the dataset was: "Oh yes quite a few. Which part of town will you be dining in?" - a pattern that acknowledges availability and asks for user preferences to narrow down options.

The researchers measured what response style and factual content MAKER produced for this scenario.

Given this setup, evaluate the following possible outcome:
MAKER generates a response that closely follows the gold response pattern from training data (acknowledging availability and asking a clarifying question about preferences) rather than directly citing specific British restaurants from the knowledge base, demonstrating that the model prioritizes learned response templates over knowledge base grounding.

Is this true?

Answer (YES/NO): NO